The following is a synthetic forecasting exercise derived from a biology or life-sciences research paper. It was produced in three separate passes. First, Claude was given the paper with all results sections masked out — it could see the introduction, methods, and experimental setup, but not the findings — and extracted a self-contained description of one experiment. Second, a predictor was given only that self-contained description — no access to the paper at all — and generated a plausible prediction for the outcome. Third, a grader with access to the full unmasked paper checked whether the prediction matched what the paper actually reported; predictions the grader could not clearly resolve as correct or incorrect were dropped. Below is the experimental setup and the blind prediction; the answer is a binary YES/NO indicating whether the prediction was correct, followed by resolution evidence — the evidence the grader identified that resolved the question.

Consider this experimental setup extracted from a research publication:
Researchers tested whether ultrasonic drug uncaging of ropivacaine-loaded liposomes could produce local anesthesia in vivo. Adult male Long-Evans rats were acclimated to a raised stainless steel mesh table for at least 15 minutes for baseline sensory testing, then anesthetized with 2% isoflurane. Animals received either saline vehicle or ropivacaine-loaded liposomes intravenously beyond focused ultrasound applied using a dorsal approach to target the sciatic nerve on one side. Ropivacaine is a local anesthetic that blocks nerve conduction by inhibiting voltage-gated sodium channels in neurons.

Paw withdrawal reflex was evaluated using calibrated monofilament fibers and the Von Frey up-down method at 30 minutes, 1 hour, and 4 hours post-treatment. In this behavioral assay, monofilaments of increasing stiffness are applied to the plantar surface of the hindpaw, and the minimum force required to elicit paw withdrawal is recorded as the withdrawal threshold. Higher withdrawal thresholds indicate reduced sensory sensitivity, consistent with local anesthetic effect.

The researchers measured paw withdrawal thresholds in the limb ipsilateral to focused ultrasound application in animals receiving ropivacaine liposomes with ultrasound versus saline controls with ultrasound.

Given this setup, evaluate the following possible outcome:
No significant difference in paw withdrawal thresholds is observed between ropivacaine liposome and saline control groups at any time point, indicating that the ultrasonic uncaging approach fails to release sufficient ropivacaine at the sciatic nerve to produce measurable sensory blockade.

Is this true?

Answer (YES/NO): NO